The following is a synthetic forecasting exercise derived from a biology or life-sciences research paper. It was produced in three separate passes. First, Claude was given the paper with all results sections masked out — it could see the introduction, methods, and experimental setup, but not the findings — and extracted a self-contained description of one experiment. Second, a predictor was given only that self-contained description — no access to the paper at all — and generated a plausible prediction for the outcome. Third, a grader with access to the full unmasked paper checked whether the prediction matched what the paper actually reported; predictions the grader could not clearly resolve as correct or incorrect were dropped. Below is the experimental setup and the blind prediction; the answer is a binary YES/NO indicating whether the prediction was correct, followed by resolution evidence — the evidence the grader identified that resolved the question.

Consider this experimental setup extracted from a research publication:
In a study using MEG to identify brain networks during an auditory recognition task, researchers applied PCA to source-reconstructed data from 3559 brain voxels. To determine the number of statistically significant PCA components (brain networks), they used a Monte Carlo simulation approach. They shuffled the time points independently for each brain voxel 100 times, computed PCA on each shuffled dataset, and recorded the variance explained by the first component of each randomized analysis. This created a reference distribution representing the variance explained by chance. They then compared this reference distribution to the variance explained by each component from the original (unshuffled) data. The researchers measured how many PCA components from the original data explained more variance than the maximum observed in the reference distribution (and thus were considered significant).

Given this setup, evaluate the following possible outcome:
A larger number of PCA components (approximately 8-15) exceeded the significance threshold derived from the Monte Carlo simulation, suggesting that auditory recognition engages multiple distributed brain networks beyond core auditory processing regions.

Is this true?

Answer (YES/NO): NO